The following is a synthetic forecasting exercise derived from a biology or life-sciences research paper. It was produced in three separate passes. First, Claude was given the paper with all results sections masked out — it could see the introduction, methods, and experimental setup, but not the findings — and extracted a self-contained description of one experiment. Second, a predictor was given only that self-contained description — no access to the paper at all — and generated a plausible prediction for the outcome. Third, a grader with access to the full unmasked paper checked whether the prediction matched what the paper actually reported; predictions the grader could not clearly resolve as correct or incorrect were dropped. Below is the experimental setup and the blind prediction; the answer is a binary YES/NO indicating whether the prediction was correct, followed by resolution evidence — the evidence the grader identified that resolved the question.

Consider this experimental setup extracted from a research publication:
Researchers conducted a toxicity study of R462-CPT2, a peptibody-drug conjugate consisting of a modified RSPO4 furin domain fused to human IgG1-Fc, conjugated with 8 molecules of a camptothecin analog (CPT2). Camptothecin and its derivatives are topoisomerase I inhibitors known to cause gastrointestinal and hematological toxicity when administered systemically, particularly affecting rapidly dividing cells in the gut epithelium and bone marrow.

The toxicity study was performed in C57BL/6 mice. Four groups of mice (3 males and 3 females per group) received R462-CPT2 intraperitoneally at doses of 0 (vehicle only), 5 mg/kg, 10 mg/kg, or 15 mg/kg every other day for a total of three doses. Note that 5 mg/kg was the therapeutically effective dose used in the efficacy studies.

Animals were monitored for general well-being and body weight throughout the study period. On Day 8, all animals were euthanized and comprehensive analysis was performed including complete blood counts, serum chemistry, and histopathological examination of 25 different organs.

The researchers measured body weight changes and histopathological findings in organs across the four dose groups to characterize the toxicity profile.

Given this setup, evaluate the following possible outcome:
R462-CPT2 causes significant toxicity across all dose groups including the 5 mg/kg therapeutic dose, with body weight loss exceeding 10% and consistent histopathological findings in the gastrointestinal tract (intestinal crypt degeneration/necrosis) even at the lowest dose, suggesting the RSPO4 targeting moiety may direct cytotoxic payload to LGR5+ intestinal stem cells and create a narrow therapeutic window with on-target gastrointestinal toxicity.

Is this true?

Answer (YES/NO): NO